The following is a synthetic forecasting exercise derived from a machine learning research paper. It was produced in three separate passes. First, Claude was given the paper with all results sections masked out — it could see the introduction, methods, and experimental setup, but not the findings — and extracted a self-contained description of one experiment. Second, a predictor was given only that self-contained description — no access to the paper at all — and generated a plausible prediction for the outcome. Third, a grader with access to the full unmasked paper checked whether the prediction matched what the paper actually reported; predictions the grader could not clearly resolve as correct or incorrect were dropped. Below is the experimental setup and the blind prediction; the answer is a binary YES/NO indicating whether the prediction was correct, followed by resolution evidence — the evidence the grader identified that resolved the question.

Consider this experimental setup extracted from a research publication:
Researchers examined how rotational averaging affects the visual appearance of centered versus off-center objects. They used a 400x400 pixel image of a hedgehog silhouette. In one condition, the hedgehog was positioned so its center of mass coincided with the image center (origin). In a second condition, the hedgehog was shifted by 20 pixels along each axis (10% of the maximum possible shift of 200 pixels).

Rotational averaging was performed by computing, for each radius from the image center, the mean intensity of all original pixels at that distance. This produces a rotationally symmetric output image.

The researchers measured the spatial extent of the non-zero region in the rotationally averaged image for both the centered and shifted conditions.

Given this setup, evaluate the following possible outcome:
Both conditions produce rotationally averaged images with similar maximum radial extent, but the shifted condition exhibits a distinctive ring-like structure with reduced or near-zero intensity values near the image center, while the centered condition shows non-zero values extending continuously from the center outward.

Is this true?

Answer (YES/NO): NO